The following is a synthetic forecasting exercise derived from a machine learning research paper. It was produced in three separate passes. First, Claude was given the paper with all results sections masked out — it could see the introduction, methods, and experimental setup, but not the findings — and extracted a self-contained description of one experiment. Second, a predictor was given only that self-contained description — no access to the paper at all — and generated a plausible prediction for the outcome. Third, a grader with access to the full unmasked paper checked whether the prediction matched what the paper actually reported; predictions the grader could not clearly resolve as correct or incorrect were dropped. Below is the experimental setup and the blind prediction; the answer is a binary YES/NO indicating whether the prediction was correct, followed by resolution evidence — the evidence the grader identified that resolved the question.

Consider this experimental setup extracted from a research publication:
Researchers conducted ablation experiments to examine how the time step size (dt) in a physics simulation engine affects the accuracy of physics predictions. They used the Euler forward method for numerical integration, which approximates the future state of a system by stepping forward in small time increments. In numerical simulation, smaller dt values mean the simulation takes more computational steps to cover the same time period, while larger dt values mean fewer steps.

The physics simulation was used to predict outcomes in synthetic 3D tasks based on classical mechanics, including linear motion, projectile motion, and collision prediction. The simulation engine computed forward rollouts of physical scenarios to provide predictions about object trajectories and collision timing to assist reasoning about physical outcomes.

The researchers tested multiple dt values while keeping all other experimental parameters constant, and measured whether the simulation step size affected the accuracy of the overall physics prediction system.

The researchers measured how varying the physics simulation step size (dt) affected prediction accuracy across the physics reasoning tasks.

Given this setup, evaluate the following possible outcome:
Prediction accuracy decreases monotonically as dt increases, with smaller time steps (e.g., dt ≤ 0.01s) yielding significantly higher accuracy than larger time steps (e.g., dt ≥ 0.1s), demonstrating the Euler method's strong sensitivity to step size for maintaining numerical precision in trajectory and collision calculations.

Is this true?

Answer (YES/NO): NO